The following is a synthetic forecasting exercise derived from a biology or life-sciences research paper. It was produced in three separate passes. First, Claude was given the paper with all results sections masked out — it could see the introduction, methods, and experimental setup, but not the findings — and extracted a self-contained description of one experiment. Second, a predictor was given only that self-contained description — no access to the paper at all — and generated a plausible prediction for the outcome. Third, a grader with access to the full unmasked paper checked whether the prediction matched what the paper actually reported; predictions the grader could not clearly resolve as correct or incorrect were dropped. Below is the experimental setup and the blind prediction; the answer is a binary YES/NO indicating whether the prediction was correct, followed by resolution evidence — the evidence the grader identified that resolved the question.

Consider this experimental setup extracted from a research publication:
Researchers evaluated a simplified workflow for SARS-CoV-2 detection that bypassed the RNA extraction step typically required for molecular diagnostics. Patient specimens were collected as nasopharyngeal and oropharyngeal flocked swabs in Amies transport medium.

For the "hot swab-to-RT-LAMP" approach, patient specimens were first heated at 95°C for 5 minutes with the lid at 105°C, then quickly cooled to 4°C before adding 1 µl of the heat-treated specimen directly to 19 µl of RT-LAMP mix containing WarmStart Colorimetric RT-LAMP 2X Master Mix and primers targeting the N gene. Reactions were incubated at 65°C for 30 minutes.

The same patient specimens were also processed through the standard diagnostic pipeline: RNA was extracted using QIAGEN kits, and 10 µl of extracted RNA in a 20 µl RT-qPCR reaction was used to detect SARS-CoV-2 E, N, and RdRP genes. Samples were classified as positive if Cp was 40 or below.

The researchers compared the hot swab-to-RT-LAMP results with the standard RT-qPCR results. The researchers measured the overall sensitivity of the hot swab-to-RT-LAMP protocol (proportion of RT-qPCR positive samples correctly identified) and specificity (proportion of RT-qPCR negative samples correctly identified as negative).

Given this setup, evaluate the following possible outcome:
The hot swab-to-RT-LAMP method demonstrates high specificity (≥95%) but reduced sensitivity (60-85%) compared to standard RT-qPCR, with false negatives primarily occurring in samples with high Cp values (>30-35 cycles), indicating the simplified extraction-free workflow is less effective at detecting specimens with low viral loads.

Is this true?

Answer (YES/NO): NO